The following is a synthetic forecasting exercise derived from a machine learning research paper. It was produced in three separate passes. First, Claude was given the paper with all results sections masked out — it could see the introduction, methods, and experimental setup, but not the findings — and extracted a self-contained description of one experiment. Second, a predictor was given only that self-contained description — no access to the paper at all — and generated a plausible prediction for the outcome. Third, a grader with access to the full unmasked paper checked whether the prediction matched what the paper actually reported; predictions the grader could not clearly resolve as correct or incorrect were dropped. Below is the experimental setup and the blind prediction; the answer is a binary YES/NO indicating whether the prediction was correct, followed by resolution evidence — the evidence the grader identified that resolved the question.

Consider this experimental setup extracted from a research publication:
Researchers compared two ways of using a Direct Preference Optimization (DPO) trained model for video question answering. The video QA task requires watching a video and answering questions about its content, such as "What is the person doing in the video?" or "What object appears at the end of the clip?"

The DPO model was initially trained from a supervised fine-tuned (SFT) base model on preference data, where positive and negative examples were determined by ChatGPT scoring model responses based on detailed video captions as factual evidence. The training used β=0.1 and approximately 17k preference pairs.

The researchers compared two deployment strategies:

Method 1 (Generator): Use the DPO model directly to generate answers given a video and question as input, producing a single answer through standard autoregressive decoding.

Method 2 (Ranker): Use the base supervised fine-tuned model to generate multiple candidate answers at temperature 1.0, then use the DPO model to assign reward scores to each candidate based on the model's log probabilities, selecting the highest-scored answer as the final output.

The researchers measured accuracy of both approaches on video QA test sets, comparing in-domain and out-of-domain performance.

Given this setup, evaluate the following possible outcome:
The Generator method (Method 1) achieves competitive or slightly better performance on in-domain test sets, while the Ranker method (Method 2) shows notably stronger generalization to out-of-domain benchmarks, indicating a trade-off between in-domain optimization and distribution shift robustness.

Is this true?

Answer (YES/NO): NO